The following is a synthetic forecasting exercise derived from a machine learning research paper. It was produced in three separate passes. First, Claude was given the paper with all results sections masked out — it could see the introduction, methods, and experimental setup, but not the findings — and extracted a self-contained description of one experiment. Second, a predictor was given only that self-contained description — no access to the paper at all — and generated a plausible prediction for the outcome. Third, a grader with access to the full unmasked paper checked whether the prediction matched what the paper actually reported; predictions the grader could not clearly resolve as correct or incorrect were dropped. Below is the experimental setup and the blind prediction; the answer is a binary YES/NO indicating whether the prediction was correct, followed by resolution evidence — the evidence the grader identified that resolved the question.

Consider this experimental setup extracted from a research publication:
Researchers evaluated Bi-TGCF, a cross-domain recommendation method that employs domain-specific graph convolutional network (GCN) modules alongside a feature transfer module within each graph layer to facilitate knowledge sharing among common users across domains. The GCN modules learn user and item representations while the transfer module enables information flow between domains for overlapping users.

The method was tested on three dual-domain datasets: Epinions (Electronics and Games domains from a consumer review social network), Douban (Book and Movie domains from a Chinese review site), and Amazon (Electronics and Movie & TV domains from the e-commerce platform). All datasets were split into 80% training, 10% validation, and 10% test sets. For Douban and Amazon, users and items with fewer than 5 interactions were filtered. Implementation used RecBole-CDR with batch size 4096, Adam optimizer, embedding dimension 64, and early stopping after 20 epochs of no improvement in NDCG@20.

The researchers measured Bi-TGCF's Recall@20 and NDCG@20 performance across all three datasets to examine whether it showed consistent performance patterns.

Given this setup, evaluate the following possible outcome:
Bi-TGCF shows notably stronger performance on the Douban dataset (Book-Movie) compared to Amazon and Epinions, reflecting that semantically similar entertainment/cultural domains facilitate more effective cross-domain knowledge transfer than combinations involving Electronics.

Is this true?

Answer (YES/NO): NO